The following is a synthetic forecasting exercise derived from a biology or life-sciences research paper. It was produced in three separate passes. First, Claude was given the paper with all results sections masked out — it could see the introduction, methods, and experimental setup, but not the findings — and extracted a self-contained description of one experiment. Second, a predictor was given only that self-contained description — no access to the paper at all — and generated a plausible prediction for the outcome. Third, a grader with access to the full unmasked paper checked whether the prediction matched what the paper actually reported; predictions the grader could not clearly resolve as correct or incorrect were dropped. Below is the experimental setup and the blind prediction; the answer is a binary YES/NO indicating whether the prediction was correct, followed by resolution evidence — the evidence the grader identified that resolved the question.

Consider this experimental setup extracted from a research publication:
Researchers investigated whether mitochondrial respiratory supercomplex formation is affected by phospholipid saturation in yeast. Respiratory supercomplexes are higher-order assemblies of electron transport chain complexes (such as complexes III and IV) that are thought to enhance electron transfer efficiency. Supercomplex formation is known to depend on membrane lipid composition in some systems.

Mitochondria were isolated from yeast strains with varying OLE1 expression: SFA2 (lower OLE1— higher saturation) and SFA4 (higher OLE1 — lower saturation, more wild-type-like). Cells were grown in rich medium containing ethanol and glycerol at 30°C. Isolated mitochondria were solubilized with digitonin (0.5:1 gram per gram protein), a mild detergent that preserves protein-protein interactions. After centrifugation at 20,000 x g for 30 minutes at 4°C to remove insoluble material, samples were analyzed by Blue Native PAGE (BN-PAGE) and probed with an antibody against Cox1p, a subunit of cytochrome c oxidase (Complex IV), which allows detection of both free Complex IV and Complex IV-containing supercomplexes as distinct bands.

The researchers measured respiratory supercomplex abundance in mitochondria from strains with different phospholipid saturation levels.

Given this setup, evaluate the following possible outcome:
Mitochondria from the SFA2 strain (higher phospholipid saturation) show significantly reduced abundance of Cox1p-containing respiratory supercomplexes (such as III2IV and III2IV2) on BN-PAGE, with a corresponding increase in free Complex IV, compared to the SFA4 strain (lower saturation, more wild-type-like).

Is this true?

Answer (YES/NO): NO